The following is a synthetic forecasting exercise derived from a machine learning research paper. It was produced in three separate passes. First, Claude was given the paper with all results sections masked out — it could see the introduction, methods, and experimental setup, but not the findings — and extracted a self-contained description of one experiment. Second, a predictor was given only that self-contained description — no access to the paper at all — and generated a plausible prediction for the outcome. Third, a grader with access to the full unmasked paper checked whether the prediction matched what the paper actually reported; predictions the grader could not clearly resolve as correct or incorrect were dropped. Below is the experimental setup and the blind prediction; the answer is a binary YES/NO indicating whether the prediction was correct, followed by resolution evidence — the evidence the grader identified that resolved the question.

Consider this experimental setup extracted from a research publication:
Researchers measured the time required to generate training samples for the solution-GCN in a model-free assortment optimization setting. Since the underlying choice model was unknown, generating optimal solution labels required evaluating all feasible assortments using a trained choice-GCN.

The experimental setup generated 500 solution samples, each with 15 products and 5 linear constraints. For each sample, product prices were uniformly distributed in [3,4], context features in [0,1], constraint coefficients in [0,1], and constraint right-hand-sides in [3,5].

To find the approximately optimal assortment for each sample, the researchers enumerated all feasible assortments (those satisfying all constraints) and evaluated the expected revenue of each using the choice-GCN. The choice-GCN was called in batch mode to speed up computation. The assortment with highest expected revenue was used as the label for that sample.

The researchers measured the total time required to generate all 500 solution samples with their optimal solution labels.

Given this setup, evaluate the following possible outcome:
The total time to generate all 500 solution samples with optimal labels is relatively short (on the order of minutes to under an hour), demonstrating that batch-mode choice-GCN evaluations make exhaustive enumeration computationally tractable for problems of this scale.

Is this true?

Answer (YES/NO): NO